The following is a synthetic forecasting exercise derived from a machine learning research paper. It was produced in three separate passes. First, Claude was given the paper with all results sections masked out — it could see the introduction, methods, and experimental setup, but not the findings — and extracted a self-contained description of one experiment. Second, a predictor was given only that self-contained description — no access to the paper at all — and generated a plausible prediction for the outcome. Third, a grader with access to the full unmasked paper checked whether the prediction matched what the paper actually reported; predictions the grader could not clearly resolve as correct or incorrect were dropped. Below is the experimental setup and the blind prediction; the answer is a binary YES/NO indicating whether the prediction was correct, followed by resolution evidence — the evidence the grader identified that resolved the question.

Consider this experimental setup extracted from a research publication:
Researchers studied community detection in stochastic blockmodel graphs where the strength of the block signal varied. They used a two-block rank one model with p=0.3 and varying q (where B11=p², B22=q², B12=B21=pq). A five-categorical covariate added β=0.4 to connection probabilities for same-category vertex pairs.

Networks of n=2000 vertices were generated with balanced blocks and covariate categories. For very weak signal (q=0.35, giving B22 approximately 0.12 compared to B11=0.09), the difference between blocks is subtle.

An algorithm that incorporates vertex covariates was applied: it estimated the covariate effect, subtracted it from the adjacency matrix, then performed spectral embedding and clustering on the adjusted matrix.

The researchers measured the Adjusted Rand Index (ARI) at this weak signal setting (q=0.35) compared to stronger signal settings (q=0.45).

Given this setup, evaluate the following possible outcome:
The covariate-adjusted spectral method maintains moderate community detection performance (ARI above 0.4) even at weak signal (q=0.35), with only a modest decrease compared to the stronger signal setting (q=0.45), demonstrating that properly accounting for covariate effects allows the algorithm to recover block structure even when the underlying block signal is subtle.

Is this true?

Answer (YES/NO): NO